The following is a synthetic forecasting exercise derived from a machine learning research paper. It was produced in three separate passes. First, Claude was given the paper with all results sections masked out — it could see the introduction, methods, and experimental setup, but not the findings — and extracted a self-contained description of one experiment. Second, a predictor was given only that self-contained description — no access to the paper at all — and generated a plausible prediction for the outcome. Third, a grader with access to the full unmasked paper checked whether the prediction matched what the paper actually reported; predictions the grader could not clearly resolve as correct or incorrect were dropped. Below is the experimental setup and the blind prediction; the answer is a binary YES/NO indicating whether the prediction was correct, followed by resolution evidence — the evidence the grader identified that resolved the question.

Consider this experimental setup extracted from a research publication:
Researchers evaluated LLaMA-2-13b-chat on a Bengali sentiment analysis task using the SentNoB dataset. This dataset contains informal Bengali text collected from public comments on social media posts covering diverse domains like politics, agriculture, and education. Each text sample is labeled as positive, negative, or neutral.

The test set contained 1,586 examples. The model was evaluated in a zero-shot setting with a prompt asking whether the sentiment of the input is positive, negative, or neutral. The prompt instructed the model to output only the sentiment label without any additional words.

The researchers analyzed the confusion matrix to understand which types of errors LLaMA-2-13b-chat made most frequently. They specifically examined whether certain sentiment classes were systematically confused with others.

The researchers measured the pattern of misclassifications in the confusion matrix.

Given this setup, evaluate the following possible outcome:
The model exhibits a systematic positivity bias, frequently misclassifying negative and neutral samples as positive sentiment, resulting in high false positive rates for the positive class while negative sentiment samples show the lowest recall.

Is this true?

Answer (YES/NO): NO